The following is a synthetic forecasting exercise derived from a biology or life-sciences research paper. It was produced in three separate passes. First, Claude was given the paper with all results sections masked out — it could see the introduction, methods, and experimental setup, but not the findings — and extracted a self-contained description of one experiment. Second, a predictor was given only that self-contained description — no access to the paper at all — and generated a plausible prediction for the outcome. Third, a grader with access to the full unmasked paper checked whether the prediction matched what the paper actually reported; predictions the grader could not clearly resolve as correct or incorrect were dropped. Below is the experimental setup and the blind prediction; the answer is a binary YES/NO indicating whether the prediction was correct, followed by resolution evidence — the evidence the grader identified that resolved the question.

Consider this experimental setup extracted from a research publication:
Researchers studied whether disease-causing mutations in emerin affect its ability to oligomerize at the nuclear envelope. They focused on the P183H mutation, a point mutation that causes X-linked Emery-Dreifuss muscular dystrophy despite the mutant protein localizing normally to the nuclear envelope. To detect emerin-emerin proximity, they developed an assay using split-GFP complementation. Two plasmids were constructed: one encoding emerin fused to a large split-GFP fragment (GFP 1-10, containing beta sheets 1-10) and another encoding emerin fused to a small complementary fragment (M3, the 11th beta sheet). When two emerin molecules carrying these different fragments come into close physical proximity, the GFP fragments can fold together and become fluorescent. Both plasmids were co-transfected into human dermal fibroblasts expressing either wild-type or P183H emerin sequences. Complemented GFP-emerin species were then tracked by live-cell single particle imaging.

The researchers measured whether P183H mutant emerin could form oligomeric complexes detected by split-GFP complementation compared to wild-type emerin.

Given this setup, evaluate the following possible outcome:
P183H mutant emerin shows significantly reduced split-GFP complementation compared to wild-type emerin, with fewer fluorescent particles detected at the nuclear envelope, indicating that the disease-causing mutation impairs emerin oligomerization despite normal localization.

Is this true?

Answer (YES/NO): NO